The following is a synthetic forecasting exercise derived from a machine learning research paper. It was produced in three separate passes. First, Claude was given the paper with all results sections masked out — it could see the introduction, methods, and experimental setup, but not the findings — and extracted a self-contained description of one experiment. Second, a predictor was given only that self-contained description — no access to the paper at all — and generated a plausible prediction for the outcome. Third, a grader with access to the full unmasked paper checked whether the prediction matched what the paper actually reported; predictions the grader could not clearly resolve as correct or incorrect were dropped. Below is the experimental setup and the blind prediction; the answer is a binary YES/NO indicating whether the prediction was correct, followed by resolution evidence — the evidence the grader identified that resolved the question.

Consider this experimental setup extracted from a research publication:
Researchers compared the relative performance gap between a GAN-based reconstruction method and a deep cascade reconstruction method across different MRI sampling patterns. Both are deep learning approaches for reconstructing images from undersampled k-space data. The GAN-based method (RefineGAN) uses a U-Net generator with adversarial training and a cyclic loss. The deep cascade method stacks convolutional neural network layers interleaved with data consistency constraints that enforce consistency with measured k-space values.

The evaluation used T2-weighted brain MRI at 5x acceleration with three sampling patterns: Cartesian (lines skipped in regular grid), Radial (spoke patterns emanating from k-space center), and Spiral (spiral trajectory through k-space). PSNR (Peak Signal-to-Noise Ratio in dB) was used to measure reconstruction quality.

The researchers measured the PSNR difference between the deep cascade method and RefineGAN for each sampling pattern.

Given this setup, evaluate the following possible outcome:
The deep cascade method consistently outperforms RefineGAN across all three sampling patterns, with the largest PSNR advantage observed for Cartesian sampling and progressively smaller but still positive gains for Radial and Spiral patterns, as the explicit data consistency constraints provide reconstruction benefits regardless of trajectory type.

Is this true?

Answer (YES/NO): NO